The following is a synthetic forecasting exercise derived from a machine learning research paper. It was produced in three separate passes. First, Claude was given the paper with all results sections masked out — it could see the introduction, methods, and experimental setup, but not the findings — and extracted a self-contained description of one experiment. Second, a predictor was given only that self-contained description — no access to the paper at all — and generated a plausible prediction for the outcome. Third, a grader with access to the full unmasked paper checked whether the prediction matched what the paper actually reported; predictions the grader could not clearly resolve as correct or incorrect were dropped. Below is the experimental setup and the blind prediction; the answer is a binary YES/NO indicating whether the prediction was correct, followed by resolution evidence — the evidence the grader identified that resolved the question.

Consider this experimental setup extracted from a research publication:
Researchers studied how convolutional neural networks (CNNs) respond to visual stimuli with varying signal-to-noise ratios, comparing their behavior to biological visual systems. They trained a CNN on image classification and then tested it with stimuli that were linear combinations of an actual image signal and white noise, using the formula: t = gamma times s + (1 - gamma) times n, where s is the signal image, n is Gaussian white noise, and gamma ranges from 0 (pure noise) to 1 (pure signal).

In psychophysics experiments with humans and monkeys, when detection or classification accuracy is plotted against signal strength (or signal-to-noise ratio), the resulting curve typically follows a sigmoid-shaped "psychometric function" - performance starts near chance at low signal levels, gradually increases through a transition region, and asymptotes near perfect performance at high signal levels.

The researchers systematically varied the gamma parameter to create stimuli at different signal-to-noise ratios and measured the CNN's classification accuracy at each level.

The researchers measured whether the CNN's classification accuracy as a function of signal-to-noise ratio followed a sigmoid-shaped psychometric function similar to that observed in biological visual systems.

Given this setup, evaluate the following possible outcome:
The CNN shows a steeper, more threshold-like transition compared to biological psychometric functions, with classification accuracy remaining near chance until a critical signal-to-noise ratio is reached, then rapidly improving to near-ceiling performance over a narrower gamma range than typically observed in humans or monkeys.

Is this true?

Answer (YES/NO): NO